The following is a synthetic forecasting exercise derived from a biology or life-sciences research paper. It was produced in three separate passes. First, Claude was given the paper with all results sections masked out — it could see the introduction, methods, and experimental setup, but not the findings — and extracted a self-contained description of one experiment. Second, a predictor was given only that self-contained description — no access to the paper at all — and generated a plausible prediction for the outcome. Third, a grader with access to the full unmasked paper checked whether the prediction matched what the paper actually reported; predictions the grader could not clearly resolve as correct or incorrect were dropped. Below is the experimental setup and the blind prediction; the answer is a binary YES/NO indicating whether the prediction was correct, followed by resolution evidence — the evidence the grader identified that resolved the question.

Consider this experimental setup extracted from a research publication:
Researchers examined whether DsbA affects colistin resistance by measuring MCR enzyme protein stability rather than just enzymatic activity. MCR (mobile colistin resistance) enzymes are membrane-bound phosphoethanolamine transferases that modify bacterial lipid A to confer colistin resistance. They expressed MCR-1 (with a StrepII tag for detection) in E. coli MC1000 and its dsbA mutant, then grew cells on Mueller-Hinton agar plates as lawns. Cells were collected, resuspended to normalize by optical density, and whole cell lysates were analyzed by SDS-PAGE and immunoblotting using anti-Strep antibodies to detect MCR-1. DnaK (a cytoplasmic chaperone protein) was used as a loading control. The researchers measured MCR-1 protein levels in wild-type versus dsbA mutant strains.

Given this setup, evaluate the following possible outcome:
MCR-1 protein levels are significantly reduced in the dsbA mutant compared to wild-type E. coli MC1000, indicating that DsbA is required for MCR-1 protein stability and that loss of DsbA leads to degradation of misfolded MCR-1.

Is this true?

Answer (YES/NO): YES